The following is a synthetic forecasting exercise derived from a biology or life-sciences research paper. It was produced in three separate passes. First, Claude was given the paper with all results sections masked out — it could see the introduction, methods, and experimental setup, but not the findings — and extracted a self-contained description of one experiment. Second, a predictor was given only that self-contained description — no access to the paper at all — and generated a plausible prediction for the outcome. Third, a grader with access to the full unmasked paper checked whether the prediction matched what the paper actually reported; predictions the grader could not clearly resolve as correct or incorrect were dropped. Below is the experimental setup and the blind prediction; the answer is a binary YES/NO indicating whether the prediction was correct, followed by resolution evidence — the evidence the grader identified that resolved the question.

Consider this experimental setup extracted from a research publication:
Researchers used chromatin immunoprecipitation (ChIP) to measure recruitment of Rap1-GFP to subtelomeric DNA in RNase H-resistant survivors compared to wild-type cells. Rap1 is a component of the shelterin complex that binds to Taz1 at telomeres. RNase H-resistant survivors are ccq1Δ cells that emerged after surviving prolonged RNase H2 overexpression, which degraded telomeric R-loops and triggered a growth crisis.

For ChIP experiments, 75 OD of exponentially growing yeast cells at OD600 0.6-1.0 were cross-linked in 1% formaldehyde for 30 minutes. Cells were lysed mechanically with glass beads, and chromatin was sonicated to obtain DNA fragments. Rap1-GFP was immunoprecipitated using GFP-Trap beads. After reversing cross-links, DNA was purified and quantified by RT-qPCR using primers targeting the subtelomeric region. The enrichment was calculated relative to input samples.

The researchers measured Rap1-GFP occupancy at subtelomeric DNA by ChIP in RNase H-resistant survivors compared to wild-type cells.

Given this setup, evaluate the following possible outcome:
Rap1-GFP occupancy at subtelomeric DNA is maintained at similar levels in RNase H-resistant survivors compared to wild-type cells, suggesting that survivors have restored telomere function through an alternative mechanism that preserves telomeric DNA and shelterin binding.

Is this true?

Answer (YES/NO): NO